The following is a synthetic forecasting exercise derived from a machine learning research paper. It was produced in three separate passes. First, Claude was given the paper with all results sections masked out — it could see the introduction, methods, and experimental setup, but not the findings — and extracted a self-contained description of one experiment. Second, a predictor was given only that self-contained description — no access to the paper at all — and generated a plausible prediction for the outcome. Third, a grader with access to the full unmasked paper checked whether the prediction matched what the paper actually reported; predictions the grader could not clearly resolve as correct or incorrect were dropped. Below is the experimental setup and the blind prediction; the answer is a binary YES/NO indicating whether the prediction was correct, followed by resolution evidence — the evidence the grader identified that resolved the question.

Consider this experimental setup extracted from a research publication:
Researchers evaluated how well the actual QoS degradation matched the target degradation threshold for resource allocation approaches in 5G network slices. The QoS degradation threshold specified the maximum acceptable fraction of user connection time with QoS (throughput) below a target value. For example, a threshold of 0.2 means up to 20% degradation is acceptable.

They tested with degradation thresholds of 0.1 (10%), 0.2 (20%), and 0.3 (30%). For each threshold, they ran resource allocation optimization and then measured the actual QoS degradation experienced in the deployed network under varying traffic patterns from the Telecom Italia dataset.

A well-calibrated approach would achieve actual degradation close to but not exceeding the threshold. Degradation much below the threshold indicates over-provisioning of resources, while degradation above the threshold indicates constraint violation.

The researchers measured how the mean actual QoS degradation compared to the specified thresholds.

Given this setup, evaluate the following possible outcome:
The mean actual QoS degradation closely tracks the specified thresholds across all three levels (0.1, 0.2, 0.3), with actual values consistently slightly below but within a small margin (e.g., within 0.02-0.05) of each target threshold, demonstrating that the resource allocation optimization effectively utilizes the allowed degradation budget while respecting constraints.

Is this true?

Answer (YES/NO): NO